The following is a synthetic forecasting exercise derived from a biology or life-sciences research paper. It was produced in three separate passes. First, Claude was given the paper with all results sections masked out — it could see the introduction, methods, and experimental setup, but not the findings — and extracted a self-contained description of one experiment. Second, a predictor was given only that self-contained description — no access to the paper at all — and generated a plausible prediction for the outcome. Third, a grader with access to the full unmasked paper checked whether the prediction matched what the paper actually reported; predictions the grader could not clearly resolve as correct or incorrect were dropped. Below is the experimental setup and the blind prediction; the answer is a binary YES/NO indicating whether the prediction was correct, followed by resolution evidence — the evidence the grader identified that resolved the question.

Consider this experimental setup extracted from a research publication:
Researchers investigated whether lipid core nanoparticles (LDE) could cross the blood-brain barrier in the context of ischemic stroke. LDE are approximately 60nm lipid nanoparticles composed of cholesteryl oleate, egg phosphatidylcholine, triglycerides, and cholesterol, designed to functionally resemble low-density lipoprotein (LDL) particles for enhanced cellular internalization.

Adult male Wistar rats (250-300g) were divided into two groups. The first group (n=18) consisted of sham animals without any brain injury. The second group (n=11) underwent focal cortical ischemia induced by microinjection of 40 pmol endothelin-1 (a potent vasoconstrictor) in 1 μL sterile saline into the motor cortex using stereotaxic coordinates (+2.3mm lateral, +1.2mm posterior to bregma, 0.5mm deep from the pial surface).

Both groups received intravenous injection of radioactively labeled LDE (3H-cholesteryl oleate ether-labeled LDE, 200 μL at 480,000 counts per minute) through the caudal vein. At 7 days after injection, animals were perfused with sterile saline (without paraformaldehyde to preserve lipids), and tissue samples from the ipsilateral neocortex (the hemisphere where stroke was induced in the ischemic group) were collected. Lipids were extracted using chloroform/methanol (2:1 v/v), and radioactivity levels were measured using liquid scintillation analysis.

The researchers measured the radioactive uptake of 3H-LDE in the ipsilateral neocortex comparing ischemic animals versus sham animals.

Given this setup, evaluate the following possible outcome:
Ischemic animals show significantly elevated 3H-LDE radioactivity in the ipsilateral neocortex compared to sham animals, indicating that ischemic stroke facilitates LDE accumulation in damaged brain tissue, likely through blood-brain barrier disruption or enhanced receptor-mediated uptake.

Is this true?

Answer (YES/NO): YES